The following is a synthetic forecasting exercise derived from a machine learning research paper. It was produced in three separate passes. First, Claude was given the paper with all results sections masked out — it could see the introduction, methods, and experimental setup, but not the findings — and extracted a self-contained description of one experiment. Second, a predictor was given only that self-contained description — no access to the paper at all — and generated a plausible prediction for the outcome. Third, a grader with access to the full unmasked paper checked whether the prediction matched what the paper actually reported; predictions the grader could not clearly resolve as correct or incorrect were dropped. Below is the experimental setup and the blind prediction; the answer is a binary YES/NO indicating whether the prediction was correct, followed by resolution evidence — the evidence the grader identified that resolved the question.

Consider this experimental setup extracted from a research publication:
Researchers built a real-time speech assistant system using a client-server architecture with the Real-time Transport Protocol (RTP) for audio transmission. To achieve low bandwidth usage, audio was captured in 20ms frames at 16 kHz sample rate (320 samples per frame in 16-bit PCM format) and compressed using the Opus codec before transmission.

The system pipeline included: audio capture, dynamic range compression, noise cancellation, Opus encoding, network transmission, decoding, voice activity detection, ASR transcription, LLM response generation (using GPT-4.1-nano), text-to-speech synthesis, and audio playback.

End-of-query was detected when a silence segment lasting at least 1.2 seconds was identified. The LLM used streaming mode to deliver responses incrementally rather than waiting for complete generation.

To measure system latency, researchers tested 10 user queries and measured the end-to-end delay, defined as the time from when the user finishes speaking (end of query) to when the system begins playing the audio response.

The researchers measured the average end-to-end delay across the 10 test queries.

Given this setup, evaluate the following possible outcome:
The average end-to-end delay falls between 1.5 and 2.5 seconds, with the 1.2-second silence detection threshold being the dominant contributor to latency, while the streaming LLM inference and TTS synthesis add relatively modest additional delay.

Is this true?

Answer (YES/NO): NO